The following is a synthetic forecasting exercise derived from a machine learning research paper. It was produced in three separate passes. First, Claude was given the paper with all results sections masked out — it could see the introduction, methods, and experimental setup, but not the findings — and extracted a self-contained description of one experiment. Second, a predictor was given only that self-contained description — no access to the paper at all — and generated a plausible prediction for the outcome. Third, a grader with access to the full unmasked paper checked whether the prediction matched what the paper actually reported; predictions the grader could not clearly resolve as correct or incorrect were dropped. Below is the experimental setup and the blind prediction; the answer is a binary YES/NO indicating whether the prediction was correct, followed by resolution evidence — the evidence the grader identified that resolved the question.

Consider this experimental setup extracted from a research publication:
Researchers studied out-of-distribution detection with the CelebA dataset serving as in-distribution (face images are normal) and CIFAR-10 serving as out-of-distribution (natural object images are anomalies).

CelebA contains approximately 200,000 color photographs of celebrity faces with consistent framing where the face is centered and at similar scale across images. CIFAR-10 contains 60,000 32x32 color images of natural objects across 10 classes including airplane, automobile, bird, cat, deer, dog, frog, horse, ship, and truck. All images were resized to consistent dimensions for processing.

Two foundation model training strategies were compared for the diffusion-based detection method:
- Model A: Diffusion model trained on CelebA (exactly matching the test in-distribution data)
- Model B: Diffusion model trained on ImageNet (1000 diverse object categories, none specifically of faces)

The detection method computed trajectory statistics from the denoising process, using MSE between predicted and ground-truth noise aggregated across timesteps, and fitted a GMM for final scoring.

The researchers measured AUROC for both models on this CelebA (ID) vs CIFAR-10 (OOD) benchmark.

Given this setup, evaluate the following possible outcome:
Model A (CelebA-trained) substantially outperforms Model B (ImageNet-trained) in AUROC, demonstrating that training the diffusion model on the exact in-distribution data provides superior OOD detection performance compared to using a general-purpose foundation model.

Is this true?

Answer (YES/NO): YES